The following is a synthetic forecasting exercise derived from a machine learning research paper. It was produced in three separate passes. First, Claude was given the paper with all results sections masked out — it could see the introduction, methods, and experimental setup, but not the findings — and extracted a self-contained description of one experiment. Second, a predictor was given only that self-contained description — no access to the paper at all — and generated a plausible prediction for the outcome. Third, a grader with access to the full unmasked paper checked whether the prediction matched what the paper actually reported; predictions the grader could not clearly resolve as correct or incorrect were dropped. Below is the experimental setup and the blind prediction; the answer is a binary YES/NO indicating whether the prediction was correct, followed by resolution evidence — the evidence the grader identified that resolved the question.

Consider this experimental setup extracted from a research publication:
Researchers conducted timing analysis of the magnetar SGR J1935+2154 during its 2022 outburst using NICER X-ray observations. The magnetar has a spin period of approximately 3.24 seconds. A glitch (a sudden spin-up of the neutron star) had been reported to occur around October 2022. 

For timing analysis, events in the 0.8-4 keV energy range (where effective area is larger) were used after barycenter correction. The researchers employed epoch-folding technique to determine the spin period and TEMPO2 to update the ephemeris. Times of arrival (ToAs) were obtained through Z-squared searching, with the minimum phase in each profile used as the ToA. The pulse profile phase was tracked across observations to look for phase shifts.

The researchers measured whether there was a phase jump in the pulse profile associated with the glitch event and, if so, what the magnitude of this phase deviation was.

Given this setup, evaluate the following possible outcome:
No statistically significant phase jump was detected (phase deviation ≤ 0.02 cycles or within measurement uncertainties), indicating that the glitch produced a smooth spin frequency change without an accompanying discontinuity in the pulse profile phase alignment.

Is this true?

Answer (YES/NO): NO